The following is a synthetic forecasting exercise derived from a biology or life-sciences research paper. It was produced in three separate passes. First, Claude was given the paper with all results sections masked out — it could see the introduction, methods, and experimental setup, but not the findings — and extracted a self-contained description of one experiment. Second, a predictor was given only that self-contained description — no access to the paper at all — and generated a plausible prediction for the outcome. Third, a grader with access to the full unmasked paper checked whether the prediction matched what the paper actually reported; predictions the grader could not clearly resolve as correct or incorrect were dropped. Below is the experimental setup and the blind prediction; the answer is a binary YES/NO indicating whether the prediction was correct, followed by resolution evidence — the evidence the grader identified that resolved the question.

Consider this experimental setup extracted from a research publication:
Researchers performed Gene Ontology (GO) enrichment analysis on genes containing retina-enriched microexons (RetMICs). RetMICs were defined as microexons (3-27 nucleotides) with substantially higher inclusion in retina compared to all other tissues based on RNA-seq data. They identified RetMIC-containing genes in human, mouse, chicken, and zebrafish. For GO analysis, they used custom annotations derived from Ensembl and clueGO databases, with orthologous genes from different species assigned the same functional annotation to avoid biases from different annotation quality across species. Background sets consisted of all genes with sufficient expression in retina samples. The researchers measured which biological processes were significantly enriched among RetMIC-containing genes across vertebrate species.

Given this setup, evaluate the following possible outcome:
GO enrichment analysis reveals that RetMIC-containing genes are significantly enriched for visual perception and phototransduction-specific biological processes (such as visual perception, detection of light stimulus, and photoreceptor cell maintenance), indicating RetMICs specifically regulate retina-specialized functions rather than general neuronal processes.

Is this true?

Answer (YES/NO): NO